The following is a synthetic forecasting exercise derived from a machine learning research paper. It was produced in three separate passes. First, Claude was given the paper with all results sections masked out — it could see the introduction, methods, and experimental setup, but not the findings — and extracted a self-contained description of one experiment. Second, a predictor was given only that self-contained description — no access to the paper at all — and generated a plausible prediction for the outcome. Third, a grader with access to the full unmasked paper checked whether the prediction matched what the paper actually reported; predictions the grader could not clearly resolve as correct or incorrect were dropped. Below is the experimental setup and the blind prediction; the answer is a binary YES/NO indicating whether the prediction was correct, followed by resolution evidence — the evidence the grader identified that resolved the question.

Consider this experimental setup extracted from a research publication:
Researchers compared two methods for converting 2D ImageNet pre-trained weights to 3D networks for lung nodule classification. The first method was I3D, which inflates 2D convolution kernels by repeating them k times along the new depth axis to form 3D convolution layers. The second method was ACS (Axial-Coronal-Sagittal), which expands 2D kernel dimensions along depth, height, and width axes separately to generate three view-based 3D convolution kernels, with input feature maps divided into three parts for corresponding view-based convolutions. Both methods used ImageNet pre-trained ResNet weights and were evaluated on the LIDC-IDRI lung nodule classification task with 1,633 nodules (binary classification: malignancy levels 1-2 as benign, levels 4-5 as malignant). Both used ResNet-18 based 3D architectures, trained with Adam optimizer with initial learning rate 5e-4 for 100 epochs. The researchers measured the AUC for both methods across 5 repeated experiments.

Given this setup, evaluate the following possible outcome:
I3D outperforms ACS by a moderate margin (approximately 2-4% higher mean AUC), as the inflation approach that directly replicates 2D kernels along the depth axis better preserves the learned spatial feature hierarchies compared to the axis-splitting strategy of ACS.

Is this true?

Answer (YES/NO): NO